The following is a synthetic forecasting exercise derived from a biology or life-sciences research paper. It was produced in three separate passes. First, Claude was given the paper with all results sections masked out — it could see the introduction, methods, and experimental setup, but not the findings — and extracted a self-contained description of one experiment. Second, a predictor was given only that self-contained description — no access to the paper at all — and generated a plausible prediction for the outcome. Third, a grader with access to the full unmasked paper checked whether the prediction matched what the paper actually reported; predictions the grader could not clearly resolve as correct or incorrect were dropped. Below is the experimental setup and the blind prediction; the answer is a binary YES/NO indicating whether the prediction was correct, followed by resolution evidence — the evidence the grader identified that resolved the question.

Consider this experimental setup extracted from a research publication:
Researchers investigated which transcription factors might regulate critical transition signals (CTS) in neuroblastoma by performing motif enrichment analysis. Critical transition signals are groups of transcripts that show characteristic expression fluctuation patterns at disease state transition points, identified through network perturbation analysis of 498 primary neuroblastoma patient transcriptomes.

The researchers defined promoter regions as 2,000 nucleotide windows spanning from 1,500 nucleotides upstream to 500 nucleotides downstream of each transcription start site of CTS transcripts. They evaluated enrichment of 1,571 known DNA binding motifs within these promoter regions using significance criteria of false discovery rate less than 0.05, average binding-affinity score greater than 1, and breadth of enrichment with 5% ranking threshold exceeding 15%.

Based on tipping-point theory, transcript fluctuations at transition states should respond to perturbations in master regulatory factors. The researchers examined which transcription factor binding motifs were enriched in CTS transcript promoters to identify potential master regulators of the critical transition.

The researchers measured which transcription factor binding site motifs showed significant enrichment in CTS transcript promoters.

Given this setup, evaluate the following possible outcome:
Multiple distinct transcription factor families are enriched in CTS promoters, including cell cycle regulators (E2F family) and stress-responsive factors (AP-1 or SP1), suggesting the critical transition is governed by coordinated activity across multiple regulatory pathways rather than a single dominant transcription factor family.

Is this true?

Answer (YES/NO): NO